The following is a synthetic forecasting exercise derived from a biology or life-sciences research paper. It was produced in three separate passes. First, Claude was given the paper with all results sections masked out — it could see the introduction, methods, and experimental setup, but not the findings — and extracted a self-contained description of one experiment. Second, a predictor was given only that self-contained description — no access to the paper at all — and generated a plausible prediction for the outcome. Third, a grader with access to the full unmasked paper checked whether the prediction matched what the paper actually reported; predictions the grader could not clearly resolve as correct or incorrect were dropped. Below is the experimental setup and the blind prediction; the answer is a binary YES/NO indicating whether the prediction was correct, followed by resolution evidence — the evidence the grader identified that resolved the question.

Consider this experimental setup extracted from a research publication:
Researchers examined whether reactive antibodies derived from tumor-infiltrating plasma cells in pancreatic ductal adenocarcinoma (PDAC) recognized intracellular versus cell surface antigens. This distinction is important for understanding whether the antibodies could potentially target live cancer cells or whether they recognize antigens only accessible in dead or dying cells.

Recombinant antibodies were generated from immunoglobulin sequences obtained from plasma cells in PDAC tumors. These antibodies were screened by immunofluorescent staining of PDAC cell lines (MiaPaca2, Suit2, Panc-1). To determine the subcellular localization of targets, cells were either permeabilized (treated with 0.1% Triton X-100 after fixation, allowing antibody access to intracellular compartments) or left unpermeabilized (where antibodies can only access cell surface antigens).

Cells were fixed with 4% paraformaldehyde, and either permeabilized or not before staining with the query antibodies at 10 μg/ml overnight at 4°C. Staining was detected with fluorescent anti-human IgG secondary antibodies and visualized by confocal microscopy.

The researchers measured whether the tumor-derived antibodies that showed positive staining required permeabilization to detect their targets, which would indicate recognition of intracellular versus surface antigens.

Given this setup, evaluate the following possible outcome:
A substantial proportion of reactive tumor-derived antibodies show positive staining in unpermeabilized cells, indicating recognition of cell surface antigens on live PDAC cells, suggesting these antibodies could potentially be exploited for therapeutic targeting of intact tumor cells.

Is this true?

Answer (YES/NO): NO